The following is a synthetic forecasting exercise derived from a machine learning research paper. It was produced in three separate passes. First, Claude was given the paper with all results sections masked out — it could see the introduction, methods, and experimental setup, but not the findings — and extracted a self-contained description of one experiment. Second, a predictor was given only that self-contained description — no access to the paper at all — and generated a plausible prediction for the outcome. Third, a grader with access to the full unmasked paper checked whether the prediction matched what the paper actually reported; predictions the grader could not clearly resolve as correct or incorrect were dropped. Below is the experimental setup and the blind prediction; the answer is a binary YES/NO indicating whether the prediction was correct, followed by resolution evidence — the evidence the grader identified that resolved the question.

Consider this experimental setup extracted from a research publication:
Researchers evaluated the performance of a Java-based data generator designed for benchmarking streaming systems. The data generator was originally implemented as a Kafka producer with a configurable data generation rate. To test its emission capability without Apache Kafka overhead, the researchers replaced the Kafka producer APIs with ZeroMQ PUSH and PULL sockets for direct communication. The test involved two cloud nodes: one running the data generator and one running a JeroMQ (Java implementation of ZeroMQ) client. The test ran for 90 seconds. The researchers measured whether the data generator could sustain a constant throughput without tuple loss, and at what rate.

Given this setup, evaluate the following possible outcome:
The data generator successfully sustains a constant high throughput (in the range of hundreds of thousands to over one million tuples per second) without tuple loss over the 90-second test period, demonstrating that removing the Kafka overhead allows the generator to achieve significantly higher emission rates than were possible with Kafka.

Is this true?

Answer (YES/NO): NO